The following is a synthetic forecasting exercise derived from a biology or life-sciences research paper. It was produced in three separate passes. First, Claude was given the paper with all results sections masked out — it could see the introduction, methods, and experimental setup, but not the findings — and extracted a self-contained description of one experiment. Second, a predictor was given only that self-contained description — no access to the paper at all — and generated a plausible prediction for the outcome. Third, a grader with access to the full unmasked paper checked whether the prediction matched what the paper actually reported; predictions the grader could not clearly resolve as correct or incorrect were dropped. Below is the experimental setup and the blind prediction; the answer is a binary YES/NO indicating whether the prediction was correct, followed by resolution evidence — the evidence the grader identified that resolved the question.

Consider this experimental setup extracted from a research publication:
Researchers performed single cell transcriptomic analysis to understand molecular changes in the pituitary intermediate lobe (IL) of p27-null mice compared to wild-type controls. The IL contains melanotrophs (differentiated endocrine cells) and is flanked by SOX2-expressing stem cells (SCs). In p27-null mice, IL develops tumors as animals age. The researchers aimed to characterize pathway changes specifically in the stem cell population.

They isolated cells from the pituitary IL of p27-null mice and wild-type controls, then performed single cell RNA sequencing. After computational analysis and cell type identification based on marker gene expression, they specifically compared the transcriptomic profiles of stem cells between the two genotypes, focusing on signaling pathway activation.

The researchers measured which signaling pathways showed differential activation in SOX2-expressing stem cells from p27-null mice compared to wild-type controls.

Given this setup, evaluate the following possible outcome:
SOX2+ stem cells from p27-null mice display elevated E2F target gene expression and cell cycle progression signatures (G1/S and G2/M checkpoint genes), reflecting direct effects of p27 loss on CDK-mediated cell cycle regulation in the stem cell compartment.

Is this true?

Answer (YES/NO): NO